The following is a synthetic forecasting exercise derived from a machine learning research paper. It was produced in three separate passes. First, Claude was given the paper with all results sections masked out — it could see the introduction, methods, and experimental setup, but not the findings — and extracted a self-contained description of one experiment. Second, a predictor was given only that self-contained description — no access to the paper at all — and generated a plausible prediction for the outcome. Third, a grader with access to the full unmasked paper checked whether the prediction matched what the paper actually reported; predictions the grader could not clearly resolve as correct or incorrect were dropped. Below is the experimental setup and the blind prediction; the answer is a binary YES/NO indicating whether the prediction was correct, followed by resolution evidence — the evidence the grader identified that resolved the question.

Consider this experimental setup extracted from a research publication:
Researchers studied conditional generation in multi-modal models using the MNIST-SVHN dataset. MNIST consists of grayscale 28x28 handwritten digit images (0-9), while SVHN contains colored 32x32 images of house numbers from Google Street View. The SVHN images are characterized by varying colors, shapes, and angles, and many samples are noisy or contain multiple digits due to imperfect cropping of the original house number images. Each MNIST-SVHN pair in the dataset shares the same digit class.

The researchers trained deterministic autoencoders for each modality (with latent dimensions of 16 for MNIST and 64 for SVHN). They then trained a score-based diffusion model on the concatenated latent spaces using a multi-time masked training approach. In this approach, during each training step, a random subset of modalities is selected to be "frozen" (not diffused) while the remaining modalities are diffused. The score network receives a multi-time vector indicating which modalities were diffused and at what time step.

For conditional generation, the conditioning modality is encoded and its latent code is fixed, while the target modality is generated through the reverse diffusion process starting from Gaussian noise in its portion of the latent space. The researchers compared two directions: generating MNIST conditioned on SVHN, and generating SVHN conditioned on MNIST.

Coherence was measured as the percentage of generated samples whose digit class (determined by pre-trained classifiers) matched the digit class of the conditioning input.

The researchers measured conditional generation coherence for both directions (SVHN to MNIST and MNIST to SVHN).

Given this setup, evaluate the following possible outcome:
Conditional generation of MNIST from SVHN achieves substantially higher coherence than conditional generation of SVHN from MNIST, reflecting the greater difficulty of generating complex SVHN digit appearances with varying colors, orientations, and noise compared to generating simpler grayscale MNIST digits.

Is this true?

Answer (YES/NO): NO